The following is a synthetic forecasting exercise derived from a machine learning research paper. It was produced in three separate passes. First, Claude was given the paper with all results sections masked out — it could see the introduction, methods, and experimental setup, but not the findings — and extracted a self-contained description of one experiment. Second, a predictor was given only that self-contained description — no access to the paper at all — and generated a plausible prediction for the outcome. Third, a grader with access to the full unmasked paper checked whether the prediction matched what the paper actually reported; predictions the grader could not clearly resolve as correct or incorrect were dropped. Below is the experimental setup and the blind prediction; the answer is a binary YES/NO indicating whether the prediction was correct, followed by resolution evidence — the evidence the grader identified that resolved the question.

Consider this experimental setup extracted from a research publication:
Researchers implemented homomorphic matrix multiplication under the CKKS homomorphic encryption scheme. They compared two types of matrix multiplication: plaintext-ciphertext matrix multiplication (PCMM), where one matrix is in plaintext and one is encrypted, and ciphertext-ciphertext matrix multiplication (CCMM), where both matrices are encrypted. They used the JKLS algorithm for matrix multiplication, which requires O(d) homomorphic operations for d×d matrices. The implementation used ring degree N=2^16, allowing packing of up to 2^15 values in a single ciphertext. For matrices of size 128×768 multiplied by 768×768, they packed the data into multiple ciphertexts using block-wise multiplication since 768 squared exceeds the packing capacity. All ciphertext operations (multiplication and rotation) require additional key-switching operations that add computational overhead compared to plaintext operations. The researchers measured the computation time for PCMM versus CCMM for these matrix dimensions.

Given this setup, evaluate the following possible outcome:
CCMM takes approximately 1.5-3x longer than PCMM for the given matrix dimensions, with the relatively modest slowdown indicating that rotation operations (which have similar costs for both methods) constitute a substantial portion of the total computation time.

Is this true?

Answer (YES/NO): NO